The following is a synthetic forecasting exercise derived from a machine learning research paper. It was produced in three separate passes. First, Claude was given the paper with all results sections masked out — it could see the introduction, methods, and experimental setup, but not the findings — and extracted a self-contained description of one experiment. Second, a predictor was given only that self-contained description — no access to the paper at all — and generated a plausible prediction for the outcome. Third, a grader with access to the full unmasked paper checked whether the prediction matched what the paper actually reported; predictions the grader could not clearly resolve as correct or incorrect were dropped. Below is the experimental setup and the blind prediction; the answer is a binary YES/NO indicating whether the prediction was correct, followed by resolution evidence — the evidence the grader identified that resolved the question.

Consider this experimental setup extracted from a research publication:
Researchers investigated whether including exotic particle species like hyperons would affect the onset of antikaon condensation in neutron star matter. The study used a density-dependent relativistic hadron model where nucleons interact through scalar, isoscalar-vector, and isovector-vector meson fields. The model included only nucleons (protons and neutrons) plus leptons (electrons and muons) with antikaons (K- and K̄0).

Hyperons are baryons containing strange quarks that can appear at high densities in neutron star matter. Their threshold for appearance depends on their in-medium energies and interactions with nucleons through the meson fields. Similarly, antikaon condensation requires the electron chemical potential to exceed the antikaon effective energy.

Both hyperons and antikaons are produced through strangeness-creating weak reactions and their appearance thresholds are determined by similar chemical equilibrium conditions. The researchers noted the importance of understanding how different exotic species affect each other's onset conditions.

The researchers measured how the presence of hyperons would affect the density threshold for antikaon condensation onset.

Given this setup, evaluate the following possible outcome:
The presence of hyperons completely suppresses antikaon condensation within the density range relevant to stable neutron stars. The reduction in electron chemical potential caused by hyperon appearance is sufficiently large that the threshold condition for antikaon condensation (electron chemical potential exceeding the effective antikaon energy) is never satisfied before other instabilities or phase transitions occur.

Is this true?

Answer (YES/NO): NO